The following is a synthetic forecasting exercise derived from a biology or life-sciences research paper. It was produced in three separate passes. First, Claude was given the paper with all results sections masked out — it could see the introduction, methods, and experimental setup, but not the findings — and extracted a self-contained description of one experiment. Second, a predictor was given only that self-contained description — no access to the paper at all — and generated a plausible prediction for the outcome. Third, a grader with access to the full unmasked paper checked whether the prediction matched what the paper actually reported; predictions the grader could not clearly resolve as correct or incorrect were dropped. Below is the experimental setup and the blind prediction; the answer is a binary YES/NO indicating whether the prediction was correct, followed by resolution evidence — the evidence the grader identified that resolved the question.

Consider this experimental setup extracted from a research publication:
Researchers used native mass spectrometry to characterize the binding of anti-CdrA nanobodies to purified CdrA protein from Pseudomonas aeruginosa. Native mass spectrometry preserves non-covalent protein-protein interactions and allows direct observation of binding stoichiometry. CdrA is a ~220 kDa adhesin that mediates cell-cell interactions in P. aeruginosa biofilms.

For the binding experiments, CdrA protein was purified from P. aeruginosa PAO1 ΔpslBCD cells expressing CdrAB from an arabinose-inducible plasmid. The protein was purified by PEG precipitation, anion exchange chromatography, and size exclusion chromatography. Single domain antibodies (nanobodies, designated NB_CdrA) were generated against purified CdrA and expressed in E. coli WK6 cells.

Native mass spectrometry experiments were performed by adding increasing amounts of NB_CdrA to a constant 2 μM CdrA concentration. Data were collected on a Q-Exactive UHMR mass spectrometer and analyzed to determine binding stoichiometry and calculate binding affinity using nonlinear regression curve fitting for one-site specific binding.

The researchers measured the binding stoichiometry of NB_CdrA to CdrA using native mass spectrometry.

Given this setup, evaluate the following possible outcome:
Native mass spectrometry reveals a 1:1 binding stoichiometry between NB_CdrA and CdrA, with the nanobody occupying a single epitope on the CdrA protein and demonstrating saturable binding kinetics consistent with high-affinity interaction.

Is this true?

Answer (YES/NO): NO